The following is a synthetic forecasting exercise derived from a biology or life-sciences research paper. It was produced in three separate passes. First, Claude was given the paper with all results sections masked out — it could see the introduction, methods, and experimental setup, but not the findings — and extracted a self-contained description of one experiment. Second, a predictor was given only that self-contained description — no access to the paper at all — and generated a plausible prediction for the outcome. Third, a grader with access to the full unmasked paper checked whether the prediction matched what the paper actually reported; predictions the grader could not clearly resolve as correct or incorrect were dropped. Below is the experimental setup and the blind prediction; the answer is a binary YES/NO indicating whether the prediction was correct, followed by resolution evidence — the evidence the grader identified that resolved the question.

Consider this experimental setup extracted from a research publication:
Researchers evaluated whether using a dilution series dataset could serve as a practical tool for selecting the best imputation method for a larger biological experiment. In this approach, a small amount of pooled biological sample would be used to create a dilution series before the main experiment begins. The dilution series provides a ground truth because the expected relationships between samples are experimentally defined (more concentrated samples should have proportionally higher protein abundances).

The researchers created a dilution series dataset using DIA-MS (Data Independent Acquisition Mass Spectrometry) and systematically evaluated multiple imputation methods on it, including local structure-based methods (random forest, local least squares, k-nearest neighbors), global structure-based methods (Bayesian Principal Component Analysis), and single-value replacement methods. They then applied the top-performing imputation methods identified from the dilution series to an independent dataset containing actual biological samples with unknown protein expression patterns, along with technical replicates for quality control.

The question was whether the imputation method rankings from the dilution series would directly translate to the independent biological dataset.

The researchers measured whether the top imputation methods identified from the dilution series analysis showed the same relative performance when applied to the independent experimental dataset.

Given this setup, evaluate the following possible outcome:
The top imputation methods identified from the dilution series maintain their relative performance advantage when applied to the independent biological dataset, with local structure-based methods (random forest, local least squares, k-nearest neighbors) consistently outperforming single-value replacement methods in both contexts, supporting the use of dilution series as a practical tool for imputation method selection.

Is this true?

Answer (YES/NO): NO